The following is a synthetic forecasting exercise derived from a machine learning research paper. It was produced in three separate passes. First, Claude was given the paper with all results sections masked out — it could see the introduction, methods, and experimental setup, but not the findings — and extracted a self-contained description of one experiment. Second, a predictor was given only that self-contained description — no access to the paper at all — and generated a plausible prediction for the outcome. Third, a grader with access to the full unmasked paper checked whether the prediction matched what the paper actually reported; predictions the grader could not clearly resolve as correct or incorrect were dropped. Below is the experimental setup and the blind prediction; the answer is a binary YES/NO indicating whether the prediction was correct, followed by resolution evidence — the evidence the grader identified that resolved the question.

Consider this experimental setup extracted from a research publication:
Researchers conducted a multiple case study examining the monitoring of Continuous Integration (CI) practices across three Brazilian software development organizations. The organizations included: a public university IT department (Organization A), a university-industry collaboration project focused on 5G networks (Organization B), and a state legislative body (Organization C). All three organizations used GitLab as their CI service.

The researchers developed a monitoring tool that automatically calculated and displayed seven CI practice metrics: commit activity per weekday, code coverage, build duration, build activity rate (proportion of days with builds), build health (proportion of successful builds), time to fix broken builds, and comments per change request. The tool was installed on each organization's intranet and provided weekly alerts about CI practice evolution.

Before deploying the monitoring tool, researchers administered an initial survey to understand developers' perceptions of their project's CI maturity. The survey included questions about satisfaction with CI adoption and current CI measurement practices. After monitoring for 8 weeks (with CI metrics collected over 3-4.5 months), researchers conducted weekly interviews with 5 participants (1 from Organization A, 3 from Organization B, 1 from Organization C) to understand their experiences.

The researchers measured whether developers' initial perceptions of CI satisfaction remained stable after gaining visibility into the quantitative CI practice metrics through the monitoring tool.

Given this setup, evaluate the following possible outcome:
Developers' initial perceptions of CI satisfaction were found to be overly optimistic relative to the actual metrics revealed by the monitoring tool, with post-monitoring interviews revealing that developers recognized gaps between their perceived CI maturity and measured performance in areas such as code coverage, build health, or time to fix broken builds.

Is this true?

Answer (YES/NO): YES